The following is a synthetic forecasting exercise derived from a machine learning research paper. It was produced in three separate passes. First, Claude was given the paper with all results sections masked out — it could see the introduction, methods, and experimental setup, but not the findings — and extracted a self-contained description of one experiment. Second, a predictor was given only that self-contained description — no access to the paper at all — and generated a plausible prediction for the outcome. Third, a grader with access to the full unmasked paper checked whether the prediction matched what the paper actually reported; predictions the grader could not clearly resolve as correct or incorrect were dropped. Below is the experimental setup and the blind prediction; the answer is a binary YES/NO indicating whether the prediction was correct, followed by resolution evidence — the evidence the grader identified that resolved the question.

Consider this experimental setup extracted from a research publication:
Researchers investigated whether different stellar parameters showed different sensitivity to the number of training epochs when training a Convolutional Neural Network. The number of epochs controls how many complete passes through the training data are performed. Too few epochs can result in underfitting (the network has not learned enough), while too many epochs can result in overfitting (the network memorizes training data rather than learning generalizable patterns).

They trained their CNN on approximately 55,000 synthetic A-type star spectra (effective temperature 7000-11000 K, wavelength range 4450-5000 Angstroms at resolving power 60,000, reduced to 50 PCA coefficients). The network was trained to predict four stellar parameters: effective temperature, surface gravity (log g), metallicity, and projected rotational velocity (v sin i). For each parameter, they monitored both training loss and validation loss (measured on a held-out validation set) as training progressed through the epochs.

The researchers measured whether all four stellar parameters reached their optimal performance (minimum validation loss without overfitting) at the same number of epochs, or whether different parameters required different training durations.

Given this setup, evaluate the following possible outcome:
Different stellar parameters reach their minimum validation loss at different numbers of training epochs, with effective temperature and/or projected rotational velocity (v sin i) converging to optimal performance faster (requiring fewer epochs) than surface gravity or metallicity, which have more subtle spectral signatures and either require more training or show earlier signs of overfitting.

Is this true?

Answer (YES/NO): NO